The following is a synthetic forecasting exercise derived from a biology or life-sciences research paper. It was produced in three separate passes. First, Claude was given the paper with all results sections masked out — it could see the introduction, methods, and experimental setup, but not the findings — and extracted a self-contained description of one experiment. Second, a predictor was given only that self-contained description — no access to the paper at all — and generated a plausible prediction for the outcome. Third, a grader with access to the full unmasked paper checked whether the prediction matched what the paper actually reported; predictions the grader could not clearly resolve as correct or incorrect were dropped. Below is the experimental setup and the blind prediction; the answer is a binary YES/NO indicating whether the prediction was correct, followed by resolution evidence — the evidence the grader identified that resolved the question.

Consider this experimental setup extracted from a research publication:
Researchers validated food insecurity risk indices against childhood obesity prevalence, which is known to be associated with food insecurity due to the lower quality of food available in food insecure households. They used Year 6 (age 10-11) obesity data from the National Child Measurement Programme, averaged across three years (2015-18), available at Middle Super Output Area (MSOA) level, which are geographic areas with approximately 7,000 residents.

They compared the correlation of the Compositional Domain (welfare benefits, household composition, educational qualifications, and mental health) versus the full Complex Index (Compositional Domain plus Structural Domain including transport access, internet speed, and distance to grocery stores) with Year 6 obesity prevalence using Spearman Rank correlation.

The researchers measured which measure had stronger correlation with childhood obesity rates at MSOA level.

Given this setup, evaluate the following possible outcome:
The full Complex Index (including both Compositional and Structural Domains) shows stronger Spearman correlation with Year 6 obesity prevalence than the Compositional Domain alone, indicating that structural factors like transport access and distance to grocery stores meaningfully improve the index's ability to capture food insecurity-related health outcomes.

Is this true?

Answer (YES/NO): NO